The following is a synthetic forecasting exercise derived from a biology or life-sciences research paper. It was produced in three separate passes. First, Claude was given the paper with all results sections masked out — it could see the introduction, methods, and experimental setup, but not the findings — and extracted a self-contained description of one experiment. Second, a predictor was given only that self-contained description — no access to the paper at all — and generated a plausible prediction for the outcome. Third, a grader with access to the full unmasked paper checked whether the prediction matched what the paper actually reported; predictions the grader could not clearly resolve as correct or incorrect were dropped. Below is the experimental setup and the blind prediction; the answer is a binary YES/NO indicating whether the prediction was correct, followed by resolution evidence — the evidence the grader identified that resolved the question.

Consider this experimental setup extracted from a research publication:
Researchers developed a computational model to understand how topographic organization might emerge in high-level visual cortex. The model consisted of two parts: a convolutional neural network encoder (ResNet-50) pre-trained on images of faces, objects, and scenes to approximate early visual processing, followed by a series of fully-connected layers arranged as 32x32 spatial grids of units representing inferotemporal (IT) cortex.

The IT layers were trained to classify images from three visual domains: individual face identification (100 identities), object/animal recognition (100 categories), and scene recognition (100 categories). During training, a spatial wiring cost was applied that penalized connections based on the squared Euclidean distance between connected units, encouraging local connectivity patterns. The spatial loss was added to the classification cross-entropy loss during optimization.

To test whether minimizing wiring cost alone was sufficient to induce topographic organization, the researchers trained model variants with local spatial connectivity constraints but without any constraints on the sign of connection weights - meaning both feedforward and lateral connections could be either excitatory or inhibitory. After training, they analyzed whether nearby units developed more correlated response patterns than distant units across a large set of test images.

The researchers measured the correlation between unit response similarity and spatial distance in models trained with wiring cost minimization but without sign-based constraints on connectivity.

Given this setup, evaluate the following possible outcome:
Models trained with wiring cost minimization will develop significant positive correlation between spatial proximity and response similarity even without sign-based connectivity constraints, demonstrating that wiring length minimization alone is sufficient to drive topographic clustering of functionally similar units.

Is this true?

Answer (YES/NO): NO